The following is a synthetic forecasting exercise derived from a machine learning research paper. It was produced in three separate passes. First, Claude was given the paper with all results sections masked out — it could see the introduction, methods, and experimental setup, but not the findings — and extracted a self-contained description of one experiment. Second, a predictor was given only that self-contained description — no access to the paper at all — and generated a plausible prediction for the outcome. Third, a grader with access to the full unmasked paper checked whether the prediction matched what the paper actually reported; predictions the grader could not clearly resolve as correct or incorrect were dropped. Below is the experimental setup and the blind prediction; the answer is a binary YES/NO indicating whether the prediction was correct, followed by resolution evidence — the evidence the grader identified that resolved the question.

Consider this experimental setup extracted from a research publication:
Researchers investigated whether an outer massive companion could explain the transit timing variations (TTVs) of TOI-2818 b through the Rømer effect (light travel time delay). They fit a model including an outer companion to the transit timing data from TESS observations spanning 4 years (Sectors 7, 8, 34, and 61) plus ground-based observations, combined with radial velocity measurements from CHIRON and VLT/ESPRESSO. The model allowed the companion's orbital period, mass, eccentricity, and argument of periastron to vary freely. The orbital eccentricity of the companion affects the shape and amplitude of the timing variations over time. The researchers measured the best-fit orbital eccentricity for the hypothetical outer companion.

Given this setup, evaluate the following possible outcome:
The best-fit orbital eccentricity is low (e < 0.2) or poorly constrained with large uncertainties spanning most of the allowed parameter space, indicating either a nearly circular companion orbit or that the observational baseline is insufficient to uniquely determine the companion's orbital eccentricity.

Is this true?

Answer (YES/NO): NO